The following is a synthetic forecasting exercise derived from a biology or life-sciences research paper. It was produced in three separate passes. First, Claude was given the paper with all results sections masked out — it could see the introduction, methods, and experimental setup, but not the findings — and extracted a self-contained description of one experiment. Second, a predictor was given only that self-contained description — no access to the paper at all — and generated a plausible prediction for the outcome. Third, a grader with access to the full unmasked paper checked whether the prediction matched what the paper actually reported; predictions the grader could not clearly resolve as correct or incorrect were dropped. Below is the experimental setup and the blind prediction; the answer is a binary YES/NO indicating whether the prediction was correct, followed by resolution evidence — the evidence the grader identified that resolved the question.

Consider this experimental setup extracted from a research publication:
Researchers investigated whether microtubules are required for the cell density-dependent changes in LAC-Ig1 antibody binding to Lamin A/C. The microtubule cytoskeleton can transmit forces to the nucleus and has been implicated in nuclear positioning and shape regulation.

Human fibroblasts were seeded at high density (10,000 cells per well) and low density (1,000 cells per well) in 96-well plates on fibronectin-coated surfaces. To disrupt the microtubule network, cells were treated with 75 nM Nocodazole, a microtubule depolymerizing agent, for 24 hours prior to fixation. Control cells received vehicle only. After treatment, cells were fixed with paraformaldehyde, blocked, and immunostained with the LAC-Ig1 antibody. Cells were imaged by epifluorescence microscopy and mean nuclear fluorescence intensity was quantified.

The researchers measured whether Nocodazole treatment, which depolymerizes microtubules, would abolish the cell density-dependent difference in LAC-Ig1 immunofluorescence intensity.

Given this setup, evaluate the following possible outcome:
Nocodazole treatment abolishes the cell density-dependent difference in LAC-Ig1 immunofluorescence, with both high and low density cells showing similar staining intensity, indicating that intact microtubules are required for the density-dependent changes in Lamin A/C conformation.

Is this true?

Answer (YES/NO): NO